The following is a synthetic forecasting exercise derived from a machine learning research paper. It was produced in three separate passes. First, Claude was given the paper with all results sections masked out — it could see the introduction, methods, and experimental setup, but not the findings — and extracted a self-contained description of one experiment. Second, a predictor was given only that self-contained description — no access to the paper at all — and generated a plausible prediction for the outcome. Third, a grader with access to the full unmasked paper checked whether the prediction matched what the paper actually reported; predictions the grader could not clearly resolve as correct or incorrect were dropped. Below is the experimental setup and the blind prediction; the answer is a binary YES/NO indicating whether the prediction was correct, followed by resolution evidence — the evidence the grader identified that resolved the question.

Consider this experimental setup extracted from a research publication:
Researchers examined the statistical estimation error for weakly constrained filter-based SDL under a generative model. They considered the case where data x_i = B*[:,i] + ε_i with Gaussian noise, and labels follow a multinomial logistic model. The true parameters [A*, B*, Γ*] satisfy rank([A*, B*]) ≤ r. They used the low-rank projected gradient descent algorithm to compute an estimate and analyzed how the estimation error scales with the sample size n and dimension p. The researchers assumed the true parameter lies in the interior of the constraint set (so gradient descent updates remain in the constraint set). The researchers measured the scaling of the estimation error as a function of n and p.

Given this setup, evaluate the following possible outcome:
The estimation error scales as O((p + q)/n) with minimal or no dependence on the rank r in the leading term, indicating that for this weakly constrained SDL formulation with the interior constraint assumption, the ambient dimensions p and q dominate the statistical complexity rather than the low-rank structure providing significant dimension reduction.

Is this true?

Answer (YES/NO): NO